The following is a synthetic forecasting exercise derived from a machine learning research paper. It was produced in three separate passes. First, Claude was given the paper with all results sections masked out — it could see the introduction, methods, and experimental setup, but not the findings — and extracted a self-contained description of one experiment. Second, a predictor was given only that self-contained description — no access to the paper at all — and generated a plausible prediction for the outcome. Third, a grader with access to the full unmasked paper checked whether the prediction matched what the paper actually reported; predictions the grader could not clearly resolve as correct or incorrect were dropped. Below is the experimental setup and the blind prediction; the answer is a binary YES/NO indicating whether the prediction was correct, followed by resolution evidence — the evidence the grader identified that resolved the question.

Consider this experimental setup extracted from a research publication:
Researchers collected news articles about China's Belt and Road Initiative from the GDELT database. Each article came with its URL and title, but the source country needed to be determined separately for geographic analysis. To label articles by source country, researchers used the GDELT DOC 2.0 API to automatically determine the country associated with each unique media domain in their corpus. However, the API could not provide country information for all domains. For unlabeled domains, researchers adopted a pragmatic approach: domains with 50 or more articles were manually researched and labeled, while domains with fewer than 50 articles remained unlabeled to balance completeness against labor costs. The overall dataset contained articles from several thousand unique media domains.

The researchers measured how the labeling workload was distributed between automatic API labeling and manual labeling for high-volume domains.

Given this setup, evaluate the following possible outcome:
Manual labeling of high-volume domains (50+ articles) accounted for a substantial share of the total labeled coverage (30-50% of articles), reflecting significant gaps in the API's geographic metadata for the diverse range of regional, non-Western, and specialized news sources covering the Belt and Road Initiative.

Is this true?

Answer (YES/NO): NO